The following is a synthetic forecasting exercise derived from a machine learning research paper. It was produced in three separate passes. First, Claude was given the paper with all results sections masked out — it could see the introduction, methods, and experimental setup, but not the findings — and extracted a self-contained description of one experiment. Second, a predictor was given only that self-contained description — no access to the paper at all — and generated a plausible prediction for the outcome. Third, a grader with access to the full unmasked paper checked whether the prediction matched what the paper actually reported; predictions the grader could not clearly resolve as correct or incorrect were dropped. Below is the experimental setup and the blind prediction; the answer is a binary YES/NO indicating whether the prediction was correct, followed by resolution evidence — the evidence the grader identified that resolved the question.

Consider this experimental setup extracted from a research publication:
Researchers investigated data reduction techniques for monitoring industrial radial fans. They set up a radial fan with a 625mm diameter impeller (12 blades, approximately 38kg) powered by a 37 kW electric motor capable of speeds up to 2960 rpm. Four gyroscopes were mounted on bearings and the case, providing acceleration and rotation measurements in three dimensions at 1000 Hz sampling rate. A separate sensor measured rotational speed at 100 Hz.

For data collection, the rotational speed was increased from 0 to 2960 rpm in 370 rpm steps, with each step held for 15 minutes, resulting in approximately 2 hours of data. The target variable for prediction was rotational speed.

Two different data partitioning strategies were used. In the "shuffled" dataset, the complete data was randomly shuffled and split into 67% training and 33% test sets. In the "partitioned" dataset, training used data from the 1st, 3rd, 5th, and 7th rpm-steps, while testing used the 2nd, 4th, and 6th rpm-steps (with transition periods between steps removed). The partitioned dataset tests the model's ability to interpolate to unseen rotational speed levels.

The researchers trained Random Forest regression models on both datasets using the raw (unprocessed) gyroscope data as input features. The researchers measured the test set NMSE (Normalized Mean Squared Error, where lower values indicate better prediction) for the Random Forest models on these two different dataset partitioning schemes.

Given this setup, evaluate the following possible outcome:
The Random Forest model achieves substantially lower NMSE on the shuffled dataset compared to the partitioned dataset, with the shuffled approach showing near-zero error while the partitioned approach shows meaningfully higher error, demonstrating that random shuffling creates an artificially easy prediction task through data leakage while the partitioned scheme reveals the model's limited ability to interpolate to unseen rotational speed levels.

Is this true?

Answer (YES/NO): NO